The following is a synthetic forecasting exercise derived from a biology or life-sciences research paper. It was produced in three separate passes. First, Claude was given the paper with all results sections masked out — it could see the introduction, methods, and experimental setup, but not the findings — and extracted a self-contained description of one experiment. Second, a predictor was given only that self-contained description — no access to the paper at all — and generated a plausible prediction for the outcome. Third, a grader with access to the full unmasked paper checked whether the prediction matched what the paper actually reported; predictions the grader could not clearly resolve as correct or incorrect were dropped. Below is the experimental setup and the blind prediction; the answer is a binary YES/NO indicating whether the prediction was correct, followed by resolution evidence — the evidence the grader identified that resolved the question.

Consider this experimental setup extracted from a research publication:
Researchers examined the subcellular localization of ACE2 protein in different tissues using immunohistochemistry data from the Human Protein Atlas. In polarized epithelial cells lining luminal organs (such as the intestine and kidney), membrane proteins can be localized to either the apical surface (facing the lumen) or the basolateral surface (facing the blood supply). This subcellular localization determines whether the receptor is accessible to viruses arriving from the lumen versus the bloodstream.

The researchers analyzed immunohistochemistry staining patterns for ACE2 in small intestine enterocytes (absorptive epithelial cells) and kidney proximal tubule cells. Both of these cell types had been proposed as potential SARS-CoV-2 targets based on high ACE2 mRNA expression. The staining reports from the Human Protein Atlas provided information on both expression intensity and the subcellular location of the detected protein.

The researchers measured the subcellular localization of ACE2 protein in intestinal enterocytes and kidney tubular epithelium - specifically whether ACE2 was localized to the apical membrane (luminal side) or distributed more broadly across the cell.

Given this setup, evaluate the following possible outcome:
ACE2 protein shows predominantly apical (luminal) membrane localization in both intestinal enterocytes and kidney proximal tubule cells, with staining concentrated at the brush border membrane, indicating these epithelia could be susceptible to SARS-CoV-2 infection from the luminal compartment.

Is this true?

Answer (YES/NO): YES